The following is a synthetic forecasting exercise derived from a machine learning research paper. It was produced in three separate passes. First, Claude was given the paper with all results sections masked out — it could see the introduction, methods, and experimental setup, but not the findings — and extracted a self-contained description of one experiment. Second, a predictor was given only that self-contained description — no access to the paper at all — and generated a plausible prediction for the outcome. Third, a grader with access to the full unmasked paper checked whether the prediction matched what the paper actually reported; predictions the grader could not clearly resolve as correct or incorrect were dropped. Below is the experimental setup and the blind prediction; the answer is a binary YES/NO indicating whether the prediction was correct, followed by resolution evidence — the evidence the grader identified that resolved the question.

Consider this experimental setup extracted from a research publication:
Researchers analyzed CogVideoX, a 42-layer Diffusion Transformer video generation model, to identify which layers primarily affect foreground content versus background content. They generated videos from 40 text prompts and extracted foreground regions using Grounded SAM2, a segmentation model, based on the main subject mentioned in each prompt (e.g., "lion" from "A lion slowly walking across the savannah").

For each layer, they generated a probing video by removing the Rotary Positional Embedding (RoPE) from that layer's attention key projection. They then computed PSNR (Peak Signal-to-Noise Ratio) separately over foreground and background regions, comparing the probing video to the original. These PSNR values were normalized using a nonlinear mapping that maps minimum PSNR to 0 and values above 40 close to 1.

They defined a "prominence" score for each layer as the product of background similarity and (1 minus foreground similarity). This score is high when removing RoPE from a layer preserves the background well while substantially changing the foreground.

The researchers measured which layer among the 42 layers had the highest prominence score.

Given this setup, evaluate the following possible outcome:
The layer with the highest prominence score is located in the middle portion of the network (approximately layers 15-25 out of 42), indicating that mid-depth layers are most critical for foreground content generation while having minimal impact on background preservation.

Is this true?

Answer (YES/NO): NO